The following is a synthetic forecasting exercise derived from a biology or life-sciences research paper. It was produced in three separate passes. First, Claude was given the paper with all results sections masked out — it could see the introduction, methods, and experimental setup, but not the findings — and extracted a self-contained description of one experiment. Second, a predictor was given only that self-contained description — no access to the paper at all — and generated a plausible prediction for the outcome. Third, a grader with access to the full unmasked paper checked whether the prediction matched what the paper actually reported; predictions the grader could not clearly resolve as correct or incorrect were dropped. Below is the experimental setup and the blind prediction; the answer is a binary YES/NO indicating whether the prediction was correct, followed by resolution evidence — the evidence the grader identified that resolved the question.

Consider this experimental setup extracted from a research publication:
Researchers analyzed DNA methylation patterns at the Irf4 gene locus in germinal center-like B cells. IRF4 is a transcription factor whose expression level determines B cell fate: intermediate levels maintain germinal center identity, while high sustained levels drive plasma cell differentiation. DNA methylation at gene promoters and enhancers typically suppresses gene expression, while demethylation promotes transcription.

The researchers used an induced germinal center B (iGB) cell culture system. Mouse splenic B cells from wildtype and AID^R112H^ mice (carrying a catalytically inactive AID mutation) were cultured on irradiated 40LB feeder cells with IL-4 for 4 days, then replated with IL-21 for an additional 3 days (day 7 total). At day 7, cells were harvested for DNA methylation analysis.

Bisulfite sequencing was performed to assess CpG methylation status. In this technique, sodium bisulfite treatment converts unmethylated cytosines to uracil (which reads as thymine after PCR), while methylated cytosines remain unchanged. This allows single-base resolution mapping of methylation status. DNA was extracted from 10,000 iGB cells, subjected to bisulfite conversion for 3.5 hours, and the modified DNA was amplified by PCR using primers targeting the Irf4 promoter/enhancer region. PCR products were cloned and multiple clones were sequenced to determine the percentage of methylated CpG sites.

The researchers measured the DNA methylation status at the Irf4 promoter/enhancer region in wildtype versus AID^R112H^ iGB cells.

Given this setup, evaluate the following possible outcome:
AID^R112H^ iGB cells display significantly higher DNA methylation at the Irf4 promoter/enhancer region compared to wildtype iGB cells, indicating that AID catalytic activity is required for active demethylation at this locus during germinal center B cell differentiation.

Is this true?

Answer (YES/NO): YES